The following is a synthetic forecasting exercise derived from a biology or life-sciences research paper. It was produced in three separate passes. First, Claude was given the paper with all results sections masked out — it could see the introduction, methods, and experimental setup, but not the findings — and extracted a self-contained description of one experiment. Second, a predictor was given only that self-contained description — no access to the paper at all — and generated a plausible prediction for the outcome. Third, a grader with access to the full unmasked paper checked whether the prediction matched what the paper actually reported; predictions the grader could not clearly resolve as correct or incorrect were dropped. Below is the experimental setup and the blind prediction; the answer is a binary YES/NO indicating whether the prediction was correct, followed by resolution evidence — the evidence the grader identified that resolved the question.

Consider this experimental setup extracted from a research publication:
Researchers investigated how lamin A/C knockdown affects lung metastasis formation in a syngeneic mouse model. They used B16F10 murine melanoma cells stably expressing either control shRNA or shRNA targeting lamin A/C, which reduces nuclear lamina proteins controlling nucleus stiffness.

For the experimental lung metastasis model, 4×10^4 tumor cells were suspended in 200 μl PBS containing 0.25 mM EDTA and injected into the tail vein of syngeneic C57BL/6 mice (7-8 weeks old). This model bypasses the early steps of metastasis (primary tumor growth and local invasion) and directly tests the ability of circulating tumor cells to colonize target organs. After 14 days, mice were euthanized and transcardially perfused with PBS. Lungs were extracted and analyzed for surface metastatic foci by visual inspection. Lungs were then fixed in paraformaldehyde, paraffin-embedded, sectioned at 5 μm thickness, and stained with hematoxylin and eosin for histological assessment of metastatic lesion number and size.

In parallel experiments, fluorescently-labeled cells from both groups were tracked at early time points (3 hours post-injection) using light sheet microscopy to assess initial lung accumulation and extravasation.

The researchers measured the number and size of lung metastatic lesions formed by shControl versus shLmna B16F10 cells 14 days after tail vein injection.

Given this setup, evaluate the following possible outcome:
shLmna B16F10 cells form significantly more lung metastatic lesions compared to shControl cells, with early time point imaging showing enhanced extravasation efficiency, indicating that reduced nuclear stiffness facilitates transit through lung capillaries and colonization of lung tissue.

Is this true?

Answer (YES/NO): NO